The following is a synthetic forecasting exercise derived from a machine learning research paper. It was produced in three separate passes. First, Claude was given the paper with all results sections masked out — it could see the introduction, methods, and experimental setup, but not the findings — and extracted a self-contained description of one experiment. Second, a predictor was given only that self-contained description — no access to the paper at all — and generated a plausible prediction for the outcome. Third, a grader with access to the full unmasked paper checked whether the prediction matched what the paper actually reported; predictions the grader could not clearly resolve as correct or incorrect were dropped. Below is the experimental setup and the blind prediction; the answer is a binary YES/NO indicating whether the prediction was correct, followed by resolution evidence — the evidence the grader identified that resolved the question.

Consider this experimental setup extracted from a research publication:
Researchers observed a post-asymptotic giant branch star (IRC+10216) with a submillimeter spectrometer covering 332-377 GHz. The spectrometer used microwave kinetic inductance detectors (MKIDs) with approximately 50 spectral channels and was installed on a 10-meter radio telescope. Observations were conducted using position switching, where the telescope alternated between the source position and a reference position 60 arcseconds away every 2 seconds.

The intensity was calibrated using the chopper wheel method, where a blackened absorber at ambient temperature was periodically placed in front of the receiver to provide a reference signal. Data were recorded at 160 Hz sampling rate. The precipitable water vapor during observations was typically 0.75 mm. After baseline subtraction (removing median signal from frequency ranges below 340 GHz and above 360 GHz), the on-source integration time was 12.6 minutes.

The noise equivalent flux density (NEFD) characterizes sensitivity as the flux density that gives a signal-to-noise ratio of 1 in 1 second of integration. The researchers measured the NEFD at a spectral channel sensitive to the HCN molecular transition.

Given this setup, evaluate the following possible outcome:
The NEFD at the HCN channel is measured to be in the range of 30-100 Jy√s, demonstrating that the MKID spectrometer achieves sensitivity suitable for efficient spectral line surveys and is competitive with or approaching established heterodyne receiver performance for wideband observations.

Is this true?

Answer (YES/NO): NO